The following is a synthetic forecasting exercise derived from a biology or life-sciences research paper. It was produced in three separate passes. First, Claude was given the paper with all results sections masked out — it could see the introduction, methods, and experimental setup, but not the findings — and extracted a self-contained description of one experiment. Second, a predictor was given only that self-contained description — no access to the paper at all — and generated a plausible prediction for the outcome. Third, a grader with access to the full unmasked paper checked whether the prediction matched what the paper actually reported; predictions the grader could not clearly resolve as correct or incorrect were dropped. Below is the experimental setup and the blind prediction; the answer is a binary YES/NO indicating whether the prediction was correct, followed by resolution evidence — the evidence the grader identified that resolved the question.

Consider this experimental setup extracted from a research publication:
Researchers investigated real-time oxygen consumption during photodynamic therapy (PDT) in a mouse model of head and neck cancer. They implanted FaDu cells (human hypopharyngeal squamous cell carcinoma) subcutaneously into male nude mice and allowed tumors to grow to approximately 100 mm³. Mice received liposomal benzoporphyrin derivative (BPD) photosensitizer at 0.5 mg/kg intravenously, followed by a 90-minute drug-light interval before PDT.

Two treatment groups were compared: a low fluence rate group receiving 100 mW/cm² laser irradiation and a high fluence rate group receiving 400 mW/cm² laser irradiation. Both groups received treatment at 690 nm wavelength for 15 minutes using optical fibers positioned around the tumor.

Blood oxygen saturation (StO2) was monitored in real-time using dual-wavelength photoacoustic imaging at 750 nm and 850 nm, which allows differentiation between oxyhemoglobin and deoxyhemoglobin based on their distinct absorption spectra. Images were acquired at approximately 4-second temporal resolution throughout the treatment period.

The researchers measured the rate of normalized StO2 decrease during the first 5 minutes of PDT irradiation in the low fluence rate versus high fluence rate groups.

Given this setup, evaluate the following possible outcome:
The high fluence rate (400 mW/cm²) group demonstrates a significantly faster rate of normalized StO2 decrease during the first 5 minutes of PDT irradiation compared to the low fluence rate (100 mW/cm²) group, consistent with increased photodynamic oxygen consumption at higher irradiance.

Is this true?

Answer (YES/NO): YES